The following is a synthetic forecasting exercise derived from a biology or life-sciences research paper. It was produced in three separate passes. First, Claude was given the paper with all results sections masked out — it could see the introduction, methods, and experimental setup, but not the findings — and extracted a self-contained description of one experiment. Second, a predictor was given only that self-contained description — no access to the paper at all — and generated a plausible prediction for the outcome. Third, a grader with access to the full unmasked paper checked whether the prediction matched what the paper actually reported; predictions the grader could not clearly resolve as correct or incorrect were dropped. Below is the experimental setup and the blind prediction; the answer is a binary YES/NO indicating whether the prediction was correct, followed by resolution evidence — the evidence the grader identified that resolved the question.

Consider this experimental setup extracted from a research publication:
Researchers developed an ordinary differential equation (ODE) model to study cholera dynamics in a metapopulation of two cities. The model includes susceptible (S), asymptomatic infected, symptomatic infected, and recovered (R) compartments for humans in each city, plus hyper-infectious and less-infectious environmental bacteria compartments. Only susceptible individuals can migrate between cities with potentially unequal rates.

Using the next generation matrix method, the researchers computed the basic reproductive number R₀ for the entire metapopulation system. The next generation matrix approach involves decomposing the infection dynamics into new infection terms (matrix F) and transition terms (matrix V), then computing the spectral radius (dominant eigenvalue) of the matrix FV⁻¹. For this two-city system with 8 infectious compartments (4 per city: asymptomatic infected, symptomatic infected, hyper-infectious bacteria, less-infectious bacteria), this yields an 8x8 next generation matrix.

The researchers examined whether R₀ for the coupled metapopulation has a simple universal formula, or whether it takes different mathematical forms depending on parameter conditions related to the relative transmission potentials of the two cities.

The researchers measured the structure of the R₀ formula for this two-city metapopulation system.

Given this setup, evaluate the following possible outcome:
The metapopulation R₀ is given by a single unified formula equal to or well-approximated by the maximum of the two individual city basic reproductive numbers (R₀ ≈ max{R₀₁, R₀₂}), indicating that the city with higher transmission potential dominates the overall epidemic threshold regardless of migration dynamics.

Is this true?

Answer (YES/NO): NO